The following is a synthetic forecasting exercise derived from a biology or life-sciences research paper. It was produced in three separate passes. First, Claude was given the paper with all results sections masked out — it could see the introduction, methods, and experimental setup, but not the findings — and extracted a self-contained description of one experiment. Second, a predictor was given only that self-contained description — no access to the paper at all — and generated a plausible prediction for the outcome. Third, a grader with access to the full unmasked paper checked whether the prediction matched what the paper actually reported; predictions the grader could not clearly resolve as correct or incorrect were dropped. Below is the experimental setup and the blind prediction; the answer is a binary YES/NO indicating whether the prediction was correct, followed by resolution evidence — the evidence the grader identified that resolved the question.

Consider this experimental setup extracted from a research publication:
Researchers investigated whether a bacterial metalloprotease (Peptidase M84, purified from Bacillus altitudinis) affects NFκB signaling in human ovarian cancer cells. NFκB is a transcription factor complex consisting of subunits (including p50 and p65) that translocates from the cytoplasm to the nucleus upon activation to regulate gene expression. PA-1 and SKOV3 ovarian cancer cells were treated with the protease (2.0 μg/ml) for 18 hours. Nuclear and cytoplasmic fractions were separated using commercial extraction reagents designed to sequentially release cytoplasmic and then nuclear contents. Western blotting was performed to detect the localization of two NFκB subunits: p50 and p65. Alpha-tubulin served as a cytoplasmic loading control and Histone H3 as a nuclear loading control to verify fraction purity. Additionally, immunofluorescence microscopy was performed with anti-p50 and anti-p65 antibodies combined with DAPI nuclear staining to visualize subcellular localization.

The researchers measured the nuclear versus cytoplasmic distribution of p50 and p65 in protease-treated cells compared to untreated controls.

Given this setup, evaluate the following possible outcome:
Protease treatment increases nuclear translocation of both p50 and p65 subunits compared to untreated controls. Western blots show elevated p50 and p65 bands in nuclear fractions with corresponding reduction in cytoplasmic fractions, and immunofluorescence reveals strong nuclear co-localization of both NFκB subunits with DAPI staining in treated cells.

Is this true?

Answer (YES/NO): YES